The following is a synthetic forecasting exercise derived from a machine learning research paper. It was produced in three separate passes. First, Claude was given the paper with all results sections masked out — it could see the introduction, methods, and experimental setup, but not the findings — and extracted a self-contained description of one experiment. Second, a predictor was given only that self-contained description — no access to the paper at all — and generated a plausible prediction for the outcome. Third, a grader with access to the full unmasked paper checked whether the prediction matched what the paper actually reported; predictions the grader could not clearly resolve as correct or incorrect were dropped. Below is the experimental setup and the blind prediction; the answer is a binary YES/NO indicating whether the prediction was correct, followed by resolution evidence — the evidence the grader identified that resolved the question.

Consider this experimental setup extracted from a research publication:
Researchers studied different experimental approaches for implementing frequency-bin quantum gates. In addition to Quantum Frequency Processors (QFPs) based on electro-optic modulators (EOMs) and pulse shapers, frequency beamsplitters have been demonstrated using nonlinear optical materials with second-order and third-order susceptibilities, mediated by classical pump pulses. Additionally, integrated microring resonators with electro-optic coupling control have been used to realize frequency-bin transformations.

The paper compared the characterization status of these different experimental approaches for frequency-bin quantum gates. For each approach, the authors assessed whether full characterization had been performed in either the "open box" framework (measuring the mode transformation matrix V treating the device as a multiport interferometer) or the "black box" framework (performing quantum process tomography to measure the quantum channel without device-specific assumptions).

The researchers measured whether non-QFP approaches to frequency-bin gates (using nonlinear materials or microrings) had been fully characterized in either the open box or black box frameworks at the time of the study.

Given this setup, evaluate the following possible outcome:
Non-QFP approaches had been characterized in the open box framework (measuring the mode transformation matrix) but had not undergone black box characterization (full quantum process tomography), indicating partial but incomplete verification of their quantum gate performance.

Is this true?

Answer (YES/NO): NO